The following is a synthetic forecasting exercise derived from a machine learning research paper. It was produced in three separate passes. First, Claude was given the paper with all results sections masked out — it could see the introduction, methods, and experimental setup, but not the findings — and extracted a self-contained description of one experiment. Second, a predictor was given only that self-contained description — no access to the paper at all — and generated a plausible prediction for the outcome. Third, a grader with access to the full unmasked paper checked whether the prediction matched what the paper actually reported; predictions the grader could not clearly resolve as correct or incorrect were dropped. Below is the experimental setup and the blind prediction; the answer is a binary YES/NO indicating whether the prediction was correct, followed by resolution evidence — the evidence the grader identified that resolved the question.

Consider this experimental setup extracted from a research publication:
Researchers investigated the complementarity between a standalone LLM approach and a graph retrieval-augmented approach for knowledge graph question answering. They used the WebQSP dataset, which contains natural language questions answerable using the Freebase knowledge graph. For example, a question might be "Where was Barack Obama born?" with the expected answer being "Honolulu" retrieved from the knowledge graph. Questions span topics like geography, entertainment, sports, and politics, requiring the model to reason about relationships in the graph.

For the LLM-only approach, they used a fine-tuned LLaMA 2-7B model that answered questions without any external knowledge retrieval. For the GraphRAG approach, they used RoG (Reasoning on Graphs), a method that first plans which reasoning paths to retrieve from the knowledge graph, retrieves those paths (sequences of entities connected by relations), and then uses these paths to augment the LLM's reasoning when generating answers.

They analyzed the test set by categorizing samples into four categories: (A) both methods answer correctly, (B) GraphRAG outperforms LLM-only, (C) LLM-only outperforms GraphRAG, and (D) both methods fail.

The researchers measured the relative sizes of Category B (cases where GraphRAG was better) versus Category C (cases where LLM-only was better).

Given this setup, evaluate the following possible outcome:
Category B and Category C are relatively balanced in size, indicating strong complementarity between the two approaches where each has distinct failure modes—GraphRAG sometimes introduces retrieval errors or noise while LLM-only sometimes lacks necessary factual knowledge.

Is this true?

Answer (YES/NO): NO